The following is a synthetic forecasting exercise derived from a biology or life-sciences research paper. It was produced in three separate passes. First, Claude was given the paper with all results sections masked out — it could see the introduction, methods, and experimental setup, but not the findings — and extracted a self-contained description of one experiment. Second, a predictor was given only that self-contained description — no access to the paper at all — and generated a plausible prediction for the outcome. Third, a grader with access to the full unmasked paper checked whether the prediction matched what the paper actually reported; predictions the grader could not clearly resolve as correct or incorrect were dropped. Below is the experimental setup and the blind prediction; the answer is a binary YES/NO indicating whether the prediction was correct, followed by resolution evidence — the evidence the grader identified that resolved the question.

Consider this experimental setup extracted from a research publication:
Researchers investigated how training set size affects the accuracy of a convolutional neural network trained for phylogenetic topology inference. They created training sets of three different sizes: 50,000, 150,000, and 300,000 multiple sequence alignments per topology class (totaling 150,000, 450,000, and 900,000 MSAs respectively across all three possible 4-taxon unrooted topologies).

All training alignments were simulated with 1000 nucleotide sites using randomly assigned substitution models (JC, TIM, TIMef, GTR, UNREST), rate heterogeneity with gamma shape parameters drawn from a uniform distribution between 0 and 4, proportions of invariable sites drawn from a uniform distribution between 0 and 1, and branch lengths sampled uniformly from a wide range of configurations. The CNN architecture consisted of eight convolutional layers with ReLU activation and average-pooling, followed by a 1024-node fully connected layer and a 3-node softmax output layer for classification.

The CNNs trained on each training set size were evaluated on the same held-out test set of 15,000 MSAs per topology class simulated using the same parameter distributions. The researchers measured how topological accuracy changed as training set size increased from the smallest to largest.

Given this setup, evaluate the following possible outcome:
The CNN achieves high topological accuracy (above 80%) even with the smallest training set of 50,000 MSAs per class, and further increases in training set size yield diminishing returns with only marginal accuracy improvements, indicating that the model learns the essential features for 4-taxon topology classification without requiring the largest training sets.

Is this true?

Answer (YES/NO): NO